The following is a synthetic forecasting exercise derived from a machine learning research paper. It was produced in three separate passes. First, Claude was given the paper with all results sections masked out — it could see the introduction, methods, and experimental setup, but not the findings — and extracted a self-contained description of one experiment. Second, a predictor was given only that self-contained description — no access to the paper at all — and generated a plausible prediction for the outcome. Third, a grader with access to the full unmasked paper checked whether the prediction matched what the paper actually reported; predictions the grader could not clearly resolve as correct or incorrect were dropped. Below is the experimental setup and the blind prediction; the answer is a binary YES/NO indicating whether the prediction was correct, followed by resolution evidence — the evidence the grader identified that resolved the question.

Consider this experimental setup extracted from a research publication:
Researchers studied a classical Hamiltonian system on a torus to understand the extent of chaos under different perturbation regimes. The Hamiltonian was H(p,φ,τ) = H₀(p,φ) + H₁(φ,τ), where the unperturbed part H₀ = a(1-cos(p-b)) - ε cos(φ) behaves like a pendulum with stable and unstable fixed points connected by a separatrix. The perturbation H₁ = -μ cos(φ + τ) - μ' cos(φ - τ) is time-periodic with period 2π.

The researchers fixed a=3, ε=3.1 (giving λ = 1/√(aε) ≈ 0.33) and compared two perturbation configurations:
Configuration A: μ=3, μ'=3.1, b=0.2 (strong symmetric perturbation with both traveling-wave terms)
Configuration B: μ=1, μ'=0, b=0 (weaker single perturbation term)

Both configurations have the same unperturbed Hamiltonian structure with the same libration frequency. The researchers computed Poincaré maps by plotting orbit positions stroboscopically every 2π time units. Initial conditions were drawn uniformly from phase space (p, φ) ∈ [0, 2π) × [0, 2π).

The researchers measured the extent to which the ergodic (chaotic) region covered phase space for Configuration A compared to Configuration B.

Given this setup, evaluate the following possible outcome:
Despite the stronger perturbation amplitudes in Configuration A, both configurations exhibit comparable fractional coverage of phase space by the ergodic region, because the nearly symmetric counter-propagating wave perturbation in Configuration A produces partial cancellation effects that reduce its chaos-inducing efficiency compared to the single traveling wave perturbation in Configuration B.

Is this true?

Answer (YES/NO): NO